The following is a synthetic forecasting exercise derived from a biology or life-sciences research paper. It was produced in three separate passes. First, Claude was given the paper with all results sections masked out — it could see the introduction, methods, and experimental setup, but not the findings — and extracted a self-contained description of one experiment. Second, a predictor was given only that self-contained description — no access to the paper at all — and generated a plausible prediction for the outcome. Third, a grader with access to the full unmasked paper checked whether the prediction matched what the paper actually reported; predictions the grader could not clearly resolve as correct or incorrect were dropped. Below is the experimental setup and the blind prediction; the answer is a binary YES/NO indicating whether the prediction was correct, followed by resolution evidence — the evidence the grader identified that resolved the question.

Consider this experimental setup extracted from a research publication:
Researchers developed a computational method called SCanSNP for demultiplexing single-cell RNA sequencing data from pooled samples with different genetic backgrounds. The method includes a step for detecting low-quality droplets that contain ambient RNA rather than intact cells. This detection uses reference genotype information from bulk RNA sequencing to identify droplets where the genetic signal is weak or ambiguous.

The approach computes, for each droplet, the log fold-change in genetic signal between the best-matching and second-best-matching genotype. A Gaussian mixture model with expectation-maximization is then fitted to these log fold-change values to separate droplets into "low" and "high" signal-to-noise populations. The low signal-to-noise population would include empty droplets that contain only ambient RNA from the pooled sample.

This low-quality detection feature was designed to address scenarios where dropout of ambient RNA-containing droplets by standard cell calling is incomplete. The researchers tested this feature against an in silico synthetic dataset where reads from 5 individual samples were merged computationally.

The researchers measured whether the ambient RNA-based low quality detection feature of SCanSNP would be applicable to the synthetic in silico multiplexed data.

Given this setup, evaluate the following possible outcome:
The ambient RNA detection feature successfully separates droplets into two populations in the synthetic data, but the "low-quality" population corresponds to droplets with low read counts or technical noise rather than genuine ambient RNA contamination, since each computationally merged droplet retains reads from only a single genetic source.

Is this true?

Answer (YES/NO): NO